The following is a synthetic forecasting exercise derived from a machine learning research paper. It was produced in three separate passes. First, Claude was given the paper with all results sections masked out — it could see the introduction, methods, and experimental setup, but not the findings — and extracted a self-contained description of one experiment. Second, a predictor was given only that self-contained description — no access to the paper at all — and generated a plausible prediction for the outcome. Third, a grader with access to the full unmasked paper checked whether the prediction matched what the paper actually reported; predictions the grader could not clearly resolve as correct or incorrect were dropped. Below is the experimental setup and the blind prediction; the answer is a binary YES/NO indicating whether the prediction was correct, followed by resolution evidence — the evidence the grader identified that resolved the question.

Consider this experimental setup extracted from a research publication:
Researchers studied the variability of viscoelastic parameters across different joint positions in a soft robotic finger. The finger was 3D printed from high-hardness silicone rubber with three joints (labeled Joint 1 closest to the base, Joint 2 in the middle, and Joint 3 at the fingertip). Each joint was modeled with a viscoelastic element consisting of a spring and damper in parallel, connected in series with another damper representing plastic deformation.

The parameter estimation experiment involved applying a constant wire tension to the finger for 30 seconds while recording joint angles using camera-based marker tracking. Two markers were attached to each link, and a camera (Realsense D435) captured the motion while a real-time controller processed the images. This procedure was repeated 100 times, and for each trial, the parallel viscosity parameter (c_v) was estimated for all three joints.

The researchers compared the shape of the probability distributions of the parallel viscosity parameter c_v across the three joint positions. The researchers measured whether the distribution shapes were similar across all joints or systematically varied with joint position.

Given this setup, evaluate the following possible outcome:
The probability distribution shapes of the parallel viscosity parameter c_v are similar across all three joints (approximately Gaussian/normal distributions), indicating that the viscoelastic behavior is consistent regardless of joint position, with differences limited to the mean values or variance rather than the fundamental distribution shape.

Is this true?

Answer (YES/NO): NO